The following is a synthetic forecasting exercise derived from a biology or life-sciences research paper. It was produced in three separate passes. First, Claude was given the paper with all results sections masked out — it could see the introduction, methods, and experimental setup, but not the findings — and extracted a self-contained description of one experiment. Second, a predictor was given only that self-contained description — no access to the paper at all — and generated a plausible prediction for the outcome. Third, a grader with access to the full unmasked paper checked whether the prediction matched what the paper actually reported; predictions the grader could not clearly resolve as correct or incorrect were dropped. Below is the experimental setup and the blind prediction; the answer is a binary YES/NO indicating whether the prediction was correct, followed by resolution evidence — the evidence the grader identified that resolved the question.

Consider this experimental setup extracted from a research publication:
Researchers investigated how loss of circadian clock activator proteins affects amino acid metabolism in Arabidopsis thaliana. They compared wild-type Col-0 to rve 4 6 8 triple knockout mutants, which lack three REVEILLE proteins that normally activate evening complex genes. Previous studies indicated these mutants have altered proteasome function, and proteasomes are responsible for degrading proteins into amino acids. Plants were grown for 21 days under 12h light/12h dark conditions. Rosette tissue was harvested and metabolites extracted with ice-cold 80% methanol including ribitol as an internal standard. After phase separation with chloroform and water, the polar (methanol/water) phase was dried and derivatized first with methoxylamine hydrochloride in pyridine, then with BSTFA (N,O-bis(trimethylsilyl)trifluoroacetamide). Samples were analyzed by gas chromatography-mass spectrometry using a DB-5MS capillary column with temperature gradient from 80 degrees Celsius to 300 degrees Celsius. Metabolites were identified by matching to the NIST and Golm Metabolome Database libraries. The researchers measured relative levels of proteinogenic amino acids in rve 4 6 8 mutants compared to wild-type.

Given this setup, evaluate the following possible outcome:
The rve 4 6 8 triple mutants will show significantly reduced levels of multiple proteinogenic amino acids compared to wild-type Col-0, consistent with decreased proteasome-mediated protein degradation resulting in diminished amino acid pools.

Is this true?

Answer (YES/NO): NO